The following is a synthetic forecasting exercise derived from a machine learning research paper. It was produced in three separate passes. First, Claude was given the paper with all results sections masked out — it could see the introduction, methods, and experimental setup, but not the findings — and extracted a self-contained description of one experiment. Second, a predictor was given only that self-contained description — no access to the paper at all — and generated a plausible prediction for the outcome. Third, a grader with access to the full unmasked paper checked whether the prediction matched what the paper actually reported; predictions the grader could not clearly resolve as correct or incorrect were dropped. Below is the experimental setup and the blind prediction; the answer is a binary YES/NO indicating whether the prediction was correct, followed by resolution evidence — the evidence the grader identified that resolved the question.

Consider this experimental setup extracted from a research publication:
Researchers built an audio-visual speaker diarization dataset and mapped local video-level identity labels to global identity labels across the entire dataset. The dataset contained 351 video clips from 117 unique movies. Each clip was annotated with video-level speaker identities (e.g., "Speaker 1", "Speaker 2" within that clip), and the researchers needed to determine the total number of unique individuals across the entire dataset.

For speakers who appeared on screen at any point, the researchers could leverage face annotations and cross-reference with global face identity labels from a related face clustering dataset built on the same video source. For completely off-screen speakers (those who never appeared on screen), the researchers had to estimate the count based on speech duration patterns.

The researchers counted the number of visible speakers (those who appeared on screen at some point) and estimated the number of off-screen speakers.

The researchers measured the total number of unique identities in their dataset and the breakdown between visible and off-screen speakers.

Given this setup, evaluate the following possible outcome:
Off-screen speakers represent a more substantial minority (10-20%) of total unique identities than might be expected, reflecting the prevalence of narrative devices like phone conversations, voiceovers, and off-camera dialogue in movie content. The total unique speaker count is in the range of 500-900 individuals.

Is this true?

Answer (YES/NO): NO